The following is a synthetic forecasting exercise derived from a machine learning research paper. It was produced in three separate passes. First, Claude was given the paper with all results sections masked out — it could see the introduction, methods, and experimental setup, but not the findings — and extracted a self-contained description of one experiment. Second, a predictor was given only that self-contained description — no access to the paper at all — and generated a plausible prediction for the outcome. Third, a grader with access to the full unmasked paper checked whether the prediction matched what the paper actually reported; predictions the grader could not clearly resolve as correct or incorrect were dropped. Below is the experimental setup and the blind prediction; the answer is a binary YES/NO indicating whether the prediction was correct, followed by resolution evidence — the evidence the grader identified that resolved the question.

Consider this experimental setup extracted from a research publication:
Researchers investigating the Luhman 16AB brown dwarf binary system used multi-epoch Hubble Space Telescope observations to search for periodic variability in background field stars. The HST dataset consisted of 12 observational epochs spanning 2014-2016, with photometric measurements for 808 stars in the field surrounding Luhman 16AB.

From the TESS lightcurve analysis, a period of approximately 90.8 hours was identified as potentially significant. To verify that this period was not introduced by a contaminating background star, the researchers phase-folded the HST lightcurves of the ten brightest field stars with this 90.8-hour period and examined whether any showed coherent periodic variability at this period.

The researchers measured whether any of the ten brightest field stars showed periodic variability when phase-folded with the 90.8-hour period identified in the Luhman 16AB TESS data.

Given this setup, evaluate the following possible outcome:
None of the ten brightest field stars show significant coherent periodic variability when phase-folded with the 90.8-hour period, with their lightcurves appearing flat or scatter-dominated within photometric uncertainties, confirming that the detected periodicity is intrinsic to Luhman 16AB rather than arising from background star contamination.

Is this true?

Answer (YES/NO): YES